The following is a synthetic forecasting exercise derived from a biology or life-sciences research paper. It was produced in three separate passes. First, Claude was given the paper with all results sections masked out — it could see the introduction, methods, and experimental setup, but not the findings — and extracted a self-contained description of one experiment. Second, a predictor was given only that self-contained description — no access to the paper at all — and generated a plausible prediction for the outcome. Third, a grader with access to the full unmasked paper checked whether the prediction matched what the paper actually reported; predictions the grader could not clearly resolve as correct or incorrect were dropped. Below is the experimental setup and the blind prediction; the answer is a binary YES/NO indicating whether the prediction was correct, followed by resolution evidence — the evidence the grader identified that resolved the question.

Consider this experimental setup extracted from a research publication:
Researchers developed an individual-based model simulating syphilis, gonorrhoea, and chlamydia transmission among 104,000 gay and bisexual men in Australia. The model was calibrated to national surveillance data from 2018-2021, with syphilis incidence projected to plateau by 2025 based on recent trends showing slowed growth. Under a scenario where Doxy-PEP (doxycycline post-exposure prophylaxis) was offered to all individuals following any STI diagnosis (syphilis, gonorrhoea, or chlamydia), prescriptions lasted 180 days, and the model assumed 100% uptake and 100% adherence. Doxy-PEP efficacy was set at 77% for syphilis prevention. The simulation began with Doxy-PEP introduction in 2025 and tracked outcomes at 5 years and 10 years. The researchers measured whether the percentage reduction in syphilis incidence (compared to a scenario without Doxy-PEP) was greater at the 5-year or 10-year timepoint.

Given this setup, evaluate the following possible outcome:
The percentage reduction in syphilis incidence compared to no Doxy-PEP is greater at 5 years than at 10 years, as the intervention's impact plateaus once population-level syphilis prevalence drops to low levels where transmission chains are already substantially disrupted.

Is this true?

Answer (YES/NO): NO